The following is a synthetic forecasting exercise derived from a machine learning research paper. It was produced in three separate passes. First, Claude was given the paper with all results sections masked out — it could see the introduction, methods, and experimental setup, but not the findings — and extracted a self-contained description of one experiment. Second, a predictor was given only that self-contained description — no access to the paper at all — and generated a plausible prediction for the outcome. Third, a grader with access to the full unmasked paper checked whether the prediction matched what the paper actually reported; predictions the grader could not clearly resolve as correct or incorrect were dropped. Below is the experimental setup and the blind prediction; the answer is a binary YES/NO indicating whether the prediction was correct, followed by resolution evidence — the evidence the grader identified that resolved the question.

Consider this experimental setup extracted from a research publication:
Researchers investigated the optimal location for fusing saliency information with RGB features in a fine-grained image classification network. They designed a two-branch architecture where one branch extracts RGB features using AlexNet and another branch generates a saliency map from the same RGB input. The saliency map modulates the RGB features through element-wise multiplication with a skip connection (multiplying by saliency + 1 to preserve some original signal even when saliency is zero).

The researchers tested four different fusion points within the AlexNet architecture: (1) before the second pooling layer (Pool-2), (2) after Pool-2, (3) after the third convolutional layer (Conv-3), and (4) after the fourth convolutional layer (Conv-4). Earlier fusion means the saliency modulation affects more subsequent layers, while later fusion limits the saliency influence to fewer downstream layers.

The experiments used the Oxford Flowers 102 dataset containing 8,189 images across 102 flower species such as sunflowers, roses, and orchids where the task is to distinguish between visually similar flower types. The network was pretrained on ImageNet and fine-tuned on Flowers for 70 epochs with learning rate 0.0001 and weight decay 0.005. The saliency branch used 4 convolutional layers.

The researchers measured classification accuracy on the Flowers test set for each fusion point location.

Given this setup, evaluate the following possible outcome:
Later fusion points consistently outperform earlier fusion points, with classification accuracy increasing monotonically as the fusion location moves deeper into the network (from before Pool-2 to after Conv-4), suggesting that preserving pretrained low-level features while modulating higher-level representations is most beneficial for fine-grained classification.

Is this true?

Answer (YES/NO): NO